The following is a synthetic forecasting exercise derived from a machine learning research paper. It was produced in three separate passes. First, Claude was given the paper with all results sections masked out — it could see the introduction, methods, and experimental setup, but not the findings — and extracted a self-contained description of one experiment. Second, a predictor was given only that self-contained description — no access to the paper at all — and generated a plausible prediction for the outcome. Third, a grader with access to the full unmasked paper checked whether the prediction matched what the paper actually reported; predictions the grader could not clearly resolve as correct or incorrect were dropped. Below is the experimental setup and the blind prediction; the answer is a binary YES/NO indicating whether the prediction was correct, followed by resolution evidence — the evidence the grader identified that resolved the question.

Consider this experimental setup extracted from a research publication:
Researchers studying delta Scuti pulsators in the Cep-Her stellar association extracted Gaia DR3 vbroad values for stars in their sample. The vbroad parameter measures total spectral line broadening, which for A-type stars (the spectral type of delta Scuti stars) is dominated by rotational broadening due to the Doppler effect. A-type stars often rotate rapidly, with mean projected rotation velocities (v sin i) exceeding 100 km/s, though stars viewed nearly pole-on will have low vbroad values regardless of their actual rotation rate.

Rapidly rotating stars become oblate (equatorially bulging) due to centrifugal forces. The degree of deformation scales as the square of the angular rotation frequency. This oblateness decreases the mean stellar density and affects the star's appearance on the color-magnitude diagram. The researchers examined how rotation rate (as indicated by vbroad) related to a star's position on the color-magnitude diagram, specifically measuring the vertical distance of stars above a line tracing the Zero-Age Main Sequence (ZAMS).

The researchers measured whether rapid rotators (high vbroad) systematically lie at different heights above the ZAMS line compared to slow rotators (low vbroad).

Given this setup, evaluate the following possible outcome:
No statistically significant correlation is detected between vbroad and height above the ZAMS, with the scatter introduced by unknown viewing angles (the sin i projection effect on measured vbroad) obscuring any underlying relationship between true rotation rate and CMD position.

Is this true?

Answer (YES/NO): NO